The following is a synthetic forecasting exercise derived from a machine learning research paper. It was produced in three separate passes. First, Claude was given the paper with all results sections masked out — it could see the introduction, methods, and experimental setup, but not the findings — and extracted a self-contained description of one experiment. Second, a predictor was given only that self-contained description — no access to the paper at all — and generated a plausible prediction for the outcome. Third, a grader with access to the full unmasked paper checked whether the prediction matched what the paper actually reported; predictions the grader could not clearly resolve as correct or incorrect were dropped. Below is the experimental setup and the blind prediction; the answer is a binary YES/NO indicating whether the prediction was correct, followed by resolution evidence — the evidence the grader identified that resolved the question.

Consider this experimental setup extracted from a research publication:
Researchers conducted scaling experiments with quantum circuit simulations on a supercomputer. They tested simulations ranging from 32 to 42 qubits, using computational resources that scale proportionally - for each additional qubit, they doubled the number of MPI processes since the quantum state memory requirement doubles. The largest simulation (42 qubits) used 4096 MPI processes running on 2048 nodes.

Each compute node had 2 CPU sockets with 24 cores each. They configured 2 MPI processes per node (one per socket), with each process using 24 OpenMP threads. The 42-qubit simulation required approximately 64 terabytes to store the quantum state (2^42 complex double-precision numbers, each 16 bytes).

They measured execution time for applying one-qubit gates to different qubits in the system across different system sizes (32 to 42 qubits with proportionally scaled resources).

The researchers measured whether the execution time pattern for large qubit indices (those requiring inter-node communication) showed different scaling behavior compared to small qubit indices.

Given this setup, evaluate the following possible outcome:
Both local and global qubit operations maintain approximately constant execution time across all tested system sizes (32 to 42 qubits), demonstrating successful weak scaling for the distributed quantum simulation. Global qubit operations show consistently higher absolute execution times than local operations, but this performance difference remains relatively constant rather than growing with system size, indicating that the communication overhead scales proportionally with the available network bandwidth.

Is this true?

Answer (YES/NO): YES